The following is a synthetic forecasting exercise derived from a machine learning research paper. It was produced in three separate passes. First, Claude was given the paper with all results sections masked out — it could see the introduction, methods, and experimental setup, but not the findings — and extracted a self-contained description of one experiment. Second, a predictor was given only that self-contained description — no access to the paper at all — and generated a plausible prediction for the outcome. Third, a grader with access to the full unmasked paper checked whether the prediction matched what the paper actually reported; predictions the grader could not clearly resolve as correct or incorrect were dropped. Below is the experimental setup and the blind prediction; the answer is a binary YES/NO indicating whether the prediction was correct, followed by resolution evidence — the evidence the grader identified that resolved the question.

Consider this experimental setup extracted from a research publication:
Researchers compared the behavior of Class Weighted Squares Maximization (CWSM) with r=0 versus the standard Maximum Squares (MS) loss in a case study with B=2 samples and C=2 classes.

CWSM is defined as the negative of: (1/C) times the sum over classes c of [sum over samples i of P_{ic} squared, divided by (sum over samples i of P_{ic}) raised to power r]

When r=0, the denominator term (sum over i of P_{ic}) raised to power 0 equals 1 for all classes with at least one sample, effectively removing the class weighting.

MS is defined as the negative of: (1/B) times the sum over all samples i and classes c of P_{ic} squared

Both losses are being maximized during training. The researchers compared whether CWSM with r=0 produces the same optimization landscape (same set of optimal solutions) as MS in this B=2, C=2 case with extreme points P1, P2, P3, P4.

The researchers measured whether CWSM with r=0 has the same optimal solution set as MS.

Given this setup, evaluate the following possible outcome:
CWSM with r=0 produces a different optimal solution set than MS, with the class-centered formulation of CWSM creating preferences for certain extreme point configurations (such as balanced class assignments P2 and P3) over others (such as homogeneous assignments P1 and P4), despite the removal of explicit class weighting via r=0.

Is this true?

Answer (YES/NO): NO